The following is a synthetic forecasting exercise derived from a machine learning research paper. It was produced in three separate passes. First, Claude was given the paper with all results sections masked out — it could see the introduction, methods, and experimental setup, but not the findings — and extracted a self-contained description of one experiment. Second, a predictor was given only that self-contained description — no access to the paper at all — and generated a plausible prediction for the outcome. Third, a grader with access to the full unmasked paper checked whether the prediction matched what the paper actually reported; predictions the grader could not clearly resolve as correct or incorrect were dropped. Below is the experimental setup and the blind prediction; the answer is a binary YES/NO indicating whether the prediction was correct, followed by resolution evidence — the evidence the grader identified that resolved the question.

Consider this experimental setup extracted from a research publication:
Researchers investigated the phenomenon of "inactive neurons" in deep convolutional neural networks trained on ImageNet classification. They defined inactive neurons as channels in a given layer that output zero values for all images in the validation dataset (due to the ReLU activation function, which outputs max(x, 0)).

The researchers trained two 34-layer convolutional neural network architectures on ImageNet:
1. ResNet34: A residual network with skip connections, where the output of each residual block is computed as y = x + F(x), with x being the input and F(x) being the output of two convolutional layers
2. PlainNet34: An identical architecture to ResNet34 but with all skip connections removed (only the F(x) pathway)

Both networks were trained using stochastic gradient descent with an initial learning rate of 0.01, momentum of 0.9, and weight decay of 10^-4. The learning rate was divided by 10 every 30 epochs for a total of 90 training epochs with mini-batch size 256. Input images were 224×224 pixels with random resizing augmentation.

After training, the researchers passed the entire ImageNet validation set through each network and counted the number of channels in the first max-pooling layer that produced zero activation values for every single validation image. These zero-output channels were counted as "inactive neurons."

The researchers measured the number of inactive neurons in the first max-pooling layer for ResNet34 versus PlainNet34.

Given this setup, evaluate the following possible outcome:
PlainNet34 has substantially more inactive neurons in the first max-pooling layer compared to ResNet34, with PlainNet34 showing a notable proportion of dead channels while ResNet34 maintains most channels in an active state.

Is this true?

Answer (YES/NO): NO